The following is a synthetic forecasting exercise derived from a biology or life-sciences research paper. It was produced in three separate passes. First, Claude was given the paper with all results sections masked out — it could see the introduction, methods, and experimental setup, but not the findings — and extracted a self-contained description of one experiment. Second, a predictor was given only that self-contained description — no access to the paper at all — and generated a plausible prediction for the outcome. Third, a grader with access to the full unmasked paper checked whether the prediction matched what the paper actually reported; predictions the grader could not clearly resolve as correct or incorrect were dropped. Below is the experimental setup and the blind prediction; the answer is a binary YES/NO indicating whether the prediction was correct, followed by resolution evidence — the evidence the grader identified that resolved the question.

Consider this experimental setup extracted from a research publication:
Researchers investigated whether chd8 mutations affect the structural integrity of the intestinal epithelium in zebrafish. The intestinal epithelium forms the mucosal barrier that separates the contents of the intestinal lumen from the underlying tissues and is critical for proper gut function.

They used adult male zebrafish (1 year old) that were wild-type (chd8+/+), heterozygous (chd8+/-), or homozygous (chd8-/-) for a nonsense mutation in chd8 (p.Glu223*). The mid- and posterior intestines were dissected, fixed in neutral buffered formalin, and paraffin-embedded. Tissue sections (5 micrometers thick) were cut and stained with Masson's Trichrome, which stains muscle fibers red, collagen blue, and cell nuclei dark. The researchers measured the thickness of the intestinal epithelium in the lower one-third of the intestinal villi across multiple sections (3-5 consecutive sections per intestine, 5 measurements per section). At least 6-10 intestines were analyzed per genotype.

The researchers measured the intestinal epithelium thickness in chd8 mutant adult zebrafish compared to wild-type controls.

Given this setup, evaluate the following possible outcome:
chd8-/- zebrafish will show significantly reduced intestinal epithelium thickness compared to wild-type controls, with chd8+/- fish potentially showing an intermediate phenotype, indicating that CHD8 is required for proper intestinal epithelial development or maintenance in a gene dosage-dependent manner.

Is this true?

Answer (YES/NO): YES